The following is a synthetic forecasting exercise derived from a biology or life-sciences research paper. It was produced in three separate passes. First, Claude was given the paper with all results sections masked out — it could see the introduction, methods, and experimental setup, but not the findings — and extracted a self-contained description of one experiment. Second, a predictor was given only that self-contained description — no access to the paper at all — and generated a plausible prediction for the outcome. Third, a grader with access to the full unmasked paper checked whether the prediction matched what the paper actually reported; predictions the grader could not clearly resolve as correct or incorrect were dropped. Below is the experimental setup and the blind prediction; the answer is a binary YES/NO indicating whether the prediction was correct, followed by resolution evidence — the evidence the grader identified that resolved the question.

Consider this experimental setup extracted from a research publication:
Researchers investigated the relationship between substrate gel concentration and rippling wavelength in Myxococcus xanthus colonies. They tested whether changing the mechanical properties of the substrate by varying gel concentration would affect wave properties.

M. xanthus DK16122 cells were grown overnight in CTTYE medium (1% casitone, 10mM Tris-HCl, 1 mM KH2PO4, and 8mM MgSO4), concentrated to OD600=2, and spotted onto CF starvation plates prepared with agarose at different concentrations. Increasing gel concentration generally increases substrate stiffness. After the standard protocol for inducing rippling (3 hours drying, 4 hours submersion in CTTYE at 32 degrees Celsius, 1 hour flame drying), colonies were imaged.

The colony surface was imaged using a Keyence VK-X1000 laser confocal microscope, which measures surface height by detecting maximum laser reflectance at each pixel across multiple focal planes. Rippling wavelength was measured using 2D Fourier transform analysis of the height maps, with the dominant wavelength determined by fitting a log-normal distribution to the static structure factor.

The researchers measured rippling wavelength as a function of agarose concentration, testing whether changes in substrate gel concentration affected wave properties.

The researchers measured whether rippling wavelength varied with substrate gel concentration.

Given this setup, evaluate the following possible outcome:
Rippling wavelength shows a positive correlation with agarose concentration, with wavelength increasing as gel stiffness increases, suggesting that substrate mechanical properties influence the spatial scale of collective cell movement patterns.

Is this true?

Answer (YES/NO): NO